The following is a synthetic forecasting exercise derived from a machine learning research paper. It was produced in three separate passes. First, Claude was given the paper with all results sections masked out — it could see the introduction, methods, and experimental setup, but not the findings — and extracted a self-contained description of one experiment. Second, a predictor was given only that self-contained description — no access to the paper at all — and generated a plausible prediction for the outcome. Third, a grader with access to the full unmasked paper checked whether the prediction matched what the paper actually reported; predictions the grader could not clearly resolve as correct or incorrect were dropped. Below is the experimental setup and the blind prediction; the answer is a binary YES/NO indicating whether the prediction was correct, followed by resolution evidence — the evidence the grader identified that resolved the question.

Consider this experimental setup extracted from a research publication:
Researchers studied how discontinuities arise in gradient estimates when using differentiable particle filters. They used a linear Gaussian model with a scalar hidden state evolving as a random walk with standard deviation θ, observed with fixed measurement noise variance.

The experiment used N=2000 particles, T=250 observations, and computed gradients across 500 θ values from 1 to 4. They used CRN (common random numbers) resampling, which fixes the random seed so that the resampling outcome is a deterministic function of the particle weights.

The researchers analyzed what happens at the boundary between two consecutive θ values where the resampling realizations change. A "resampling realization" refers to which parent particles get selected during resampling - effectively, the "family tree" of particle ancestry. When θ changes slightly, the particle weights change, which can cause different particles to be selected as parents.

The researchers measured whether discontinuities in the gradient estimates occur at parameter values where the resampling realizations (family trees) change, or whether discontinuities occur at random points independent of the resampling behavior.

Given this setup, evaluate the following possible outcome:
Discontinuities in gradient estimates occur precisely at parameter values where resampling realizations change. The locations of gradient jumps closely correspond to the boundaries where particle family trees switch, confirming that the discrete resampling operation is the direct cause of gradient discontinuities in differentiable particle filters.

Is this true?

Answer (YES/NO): YES